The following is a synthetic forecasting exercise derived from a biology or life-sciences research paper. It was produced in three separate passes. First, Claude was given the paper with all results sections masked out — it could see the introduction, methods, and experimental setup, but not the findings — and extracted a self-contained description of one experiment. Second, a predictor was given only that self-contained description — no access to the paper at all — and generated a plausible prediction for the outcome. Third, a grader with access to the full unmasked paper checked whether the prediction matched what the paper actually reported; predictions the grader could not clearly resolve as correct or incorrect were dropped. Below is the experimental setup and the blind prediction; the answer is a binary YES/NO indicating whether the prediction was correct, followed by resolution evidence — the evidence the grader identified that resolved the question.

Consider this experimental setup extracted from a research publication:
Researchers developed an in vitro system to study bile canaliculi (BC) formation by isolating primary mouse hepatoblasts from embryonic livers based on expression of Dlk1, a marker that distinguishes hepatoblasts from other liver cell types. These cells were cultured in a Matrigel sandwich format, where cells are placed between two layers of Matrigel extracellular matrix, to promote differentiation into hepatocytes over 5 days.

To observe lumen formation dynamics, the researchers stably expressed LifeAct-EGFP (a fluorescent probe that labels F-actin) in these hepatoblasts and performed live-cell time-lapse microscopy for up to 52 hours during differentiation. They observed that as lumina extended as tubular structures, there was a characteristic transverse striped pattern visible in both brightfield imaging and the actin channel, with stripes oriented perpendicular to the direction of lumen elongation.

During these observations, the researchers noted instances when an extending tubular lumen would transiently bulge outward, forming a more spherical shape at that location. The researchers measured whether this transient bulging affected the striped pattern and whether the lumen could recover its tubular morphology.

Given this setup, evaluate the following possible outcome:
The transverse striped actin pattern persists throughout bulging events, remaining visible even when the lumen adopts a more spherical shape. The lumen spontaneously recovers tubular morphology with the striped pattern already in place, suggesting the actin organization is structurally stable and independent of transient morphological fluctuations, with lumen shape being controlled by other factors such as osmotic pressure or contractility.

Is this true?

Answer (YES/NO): NO